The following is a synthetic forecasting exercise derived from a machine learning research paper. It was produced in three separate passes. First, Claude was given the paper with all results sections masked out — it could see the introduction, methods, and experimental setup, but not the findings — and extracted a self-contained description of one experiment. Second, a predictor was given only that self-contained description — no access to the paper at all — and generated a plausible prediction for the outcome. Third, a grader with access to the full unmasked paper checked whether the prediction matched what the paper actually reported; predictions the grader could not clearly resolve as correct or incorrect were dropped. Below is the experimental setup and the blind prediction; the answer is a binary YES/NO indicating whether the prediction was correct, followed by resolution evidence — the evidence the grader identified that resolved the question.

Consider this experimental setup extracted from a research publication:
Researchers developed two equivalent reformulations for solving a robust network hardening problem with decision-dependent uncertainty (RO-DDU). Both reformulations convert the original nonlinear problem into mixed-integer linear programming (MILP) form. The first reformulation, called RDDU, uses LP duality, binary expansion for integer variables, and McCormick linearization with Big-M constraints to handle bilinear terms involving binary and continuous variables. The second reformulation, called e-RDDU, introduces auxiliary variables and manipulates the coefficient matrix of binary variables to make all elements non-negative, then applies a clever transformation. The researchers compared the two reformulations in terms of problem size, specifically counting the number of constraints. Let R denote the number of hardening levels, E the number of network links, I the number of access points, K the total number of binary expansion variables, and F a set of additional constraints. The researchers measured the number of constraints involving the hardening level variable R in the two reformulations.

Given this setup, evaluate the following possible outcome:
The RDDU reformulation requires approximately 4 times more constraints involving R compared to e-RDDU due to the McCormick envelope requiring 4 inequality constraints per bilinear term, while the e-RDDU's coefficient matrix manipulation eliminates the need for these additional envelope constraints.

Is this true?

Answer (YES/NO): NO